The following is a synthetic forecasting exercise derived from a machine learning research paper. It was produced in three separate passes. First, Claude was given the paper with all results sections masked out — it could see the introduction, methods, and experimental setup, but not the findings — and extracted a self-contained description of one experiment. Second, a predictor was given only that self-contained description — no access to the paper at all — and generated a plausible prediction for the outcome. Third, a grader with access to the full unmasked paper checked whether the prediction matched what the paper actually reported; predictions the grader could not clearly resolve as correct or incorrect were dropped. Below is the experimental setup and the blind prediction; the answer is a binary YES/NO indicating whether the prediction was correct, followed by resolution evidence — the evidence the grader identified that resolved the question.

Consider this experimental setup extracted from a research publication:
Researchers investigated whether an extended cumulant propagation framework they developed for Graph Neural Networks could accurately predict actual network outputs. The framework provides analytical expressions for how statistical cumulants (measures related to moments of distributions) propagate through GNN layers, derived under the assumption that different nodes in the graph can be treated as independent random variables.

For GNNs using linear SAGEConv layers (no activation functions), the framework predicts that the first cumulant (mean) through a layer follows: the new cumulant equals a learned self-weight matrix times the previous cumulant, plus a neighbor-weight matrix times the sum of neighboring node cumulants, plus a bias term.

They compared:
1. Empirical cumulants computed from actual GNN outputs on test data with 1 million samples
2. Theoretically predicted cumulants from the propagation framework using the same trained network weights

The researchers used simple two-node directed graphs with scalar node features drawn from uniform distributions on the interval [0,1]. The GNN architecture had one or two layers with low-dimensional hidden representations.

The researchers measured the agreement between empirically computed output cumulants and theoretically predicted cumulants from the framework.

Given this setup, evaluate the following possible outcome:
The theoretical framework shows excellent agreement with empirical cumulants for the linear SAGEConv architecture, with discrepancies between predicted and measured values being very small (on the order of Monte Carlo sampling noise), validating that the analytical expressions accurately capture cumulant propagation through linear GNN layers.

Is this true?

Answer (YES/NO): NO